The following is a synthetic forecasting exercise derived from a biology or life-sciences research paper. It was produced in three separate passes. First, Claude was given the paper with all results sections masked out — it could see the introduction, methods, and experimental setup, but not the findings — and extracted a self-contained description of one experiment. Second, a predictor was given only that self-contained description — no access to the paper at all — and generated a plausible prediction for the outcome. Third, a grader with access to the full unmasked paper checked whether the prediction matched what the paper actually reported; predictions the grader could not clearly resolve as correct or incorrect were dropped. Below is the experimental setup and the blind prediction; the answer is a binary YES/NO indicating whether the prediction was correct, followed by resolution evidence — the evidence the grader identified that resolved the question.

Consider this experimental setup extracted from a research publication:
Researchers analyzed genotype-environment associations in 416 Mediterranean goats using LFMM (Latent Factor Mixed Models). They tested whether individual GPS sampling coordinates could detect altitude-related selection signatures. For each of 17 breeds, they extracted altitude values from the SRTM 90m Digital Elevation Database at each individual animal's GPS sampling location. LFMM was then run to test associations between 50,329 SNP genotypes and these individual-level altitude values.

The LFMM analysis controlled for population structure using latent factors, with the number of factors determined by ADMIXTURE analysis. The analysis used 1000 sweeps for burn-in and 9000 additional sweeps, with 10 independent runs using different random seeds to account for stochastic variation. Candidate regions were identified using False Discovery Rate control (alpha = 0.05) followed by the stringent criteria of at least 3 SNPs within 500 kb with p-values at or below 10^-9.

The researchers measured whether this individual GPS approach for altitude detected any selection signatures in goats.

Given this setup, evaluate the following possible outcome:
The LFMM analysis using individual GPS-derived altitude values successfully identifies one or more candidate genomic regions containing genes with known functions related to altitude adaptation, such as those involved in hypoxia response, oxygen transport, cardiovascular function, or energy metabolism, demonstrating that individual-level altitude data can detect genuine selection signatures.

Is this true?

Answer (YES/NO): NO